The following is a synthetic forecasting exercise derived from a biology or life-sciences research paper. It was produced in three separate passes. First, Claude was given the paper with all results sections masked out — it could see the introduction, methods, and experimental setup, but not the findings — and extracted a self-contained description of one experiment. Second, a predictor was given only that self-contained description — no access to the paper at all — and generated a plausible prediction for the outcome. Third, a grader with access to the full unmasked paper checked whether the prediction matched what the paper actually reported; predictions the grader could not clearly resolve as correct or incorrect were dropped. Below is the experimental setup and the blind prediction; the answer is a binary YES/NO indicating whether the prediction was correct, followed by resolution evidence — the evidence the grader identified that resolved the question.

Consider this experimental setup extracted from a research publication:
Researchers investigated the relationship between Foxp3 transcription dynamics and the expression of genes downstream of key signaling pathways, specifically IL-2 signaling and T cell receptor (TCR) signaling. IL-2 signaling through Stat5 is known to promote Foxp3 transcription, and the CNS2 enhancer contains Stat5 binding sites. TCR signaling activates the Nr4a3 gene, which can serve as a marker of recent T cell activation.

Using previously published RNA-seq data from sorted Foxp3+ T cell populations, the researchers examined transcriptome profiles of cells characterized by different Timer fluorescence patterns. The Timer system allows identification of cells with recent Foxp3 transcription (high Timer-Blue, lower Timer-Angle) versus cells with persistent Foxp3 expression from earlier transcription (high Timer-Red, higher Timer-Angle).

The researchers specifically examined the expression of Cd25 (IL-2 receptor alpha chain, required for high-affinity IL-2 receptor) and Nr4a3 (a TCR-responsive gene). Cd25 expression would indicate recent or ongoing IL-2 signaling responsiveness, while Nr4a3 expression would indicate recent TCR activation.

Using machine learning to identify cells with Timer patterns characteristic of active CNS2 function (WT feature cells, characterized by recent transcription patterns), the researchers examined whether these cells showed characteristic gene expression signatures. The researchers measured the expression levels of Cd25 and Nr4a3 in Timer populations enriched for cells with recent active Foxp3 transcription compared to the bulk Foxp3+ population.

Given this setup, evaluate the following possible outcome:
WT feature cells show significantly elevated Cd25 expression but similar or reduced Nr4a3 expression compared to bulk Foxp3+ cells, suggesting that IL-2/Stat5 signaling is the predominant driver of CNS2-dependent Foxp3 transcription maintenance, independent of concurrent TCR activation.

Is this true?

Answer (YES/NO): NO